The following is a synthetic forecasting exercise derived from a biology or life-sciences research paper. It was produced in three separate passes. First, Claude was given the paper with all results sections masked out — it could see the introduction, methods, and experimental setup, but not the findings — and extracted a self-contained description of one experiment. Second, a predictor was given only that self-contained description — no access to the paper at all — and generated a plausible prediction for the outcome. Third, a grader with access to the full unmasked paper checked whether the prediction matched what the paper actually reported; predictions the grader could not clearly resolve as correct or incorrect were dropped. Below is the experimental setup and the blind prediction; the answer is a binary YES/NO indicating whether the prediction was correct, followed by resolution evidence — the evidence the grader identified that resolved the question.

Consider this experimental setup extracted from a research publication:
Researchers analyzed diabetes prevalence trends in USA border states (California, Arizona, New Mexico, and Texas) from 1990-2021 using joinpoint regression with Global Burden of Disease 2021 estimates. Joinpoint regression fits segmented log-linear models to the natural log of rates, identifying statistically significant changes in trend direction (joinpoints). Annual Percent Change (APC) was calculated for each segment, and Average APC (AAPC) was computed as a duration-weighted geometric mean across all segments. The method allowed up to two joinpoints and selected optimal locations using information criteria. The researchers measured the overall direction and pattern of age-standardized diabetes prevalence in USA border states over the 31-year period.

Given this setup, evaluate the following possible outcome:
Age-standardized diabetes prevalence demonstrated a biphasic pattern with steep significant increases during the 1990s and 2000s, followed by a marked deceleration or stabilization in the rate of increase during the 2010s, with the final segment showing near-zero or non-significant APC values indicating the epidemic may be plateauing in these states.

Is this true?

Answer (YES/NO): NO